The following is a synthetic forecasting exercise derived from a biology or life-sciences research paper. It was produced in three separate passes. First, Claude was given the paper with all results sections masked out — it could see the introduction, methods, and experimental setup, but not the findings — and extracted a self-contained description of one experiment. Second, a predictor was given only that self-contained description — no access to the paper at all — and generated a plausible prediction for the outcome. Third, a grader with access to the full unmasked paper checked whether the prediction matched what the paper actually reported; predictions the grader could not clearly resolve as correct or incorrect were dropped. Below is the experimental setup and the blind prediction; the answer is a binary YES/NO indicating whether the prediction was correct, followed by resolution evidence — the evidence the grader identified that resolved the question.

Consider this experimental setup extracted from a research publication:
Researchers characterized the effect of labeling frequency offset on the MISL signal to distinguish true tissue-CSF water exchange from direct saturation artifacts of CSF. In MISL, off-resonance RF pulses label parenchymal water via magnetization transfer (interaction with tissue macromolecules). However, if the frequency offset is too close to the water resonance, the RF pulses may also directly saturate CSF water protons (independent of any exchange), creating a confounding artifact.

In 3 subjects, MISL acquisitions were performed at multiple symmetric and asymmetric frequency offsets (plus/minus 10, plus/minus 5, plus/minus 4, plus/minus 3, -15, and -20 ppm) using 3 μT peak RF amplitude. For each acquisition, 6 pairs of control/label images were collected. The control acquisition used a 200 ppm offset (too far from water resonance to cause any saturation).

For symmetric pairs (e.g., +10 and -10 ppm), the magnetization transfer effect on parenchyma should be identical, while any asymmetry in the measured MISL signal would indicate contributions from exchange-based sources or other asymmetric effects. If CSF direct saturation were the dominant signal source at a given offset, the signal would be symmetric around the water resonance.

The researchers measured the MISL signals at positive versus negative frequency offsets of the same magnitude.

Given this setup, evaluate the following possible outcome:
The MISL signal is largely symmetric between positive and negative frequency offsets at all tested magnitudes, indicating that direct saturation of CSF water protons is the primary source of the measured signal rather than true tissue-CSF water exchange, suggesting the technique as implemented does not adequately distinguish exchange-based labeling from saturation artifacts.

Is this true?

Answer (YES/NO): NO